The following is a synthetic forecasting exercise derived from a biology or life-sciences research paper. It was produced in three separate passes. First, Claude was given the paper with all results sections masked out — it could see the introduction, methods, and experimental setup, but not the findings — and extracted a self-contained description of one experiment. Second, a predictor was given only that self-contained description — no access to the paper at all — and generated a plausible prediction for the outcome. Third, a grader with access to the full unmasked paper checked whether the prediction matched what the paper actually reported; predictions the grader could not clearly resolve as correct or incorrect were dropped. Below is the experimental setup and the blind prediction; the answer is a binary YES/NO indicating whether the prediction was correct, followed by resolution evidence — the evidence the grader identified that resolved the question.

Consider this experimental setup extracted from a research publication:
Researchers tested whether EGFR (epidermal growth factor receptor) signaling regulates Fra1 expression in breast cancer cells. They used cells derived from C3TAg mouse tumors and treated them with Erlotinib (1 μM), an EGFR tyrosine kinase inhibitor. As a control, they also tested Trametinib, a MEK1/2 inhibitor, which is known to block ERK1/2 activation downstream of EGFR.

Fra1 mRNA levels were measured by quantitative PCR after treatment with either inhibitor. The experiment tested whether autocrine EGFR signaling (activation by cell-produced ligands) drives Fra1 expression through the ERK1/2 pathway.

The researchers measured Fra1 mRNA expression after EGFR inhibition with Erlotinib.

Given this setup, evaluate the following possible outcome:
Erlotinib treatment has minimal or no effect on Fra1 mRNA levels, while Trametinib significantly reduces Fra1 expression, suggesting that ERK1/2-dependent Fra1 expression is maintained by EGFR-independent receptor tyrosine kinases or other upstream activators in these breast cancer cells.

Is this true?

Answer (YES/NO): NO